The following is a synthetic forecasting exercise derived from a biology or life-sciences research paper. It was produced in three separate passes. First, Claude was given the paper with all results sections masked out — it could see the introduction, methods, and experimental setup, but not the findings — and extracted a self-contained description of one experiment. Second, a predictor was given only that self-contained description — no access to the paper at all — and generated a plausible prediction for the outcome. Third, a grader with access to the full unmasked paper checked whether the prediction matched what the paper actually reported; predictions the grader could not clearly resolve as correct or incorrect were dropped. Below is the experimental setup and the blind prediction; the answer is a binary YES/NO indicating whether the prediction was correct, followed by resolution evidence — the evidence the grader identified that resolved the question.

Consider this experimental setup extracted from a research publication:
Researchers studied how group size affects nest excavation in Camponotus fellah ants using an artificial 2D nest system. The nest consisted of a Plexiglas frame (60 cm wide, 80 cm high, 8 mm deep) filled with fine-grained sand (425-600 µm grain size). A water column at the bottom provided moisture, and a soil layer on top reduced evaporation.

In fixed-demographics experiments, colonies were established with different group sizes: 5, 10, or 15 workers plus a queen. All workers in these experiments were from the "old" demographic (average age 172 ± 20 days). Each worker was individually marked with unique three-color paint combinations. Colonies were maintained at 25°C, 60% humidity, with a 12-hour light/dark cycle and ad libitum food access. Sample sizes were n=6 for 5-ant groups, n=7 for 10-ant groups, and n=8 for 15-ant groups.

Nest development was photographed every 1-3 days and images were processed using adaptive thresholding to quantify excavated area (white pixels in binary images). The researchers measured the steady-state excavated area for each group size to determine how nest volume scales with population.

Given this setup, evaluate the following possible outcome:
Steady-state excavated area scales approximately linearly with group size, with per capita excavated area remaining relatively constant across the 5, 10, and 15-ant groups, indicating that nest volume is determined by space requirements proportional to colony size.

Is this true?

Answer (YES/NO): YES